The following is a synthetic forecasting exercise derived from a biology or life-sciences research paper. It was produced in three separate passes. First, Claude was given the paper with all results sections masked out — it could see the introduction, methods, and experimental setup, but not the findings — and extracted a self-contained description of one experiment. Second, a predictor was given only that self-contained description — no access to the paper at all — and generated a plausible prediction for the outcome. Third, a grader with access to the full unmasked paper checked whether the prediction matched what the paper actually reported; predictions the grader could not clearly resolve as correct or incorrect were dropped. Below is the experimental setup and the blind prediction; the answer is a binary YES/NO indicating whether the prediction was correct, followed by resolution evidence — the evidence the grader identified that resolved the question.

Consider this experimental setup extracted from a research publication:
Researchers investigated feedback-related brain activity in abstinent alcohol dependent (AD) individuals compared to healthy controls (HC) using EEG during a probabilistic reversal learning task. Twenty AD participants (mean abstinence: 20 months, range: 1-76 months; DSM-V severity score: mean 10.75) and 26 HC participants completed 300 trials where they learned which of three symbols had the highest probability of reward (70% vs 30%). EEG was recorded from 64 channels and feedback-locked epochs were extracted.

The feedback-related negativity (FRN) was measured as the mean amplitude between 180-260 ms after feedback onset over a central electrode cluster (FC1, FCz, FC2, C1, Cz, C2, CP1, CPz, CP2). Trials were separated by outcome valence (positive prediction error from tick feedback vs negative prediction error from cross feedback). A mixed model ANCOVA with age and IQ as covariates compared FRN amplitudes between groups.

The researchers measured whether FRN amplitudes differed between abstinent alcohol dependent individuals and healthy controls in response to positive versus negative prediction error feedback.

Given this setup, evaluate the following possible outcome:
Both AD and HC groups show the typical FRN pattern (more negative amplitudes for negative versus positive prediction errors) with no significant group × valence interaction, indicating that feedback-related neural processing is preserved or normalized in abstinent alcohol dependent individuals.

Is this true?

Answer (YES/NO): NO